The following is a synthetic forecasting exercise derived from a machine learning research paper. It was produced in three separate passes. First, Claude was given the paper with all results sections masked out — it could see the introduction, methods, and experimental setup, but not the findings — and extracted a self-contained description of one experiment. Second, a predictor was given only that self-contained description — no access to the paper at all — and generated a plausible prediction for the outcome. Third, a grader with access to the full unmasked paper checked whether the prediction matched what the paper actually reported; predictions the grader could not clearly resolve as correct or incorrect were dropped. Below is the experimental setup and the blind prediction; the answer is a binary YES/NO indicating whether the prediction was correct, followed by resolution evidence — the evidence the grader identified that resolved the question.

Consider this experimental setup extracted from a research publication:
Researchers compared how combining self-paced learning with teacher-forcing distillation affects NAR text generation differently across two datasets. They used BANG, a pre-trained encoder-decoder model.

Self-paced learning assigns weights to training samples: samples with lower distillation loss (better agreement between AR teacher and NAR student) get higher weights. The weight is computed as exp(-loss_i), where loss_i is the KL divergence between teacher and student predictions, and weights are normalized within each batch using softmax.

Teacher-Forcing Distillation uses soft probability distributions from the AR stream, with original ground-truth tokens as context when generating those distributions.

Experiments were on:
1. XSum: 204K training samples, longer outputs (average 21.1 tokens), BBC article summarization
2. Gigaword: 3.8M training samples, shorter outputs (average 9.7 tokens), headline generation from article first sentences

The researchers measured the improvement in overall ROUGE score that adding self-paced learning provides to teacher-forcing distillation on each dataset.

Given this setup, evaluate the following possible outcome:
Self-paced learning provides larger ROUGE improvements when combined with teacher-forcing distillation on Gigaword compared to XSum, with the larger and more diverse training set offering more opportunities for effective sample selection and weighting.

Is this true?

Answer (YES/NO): YES